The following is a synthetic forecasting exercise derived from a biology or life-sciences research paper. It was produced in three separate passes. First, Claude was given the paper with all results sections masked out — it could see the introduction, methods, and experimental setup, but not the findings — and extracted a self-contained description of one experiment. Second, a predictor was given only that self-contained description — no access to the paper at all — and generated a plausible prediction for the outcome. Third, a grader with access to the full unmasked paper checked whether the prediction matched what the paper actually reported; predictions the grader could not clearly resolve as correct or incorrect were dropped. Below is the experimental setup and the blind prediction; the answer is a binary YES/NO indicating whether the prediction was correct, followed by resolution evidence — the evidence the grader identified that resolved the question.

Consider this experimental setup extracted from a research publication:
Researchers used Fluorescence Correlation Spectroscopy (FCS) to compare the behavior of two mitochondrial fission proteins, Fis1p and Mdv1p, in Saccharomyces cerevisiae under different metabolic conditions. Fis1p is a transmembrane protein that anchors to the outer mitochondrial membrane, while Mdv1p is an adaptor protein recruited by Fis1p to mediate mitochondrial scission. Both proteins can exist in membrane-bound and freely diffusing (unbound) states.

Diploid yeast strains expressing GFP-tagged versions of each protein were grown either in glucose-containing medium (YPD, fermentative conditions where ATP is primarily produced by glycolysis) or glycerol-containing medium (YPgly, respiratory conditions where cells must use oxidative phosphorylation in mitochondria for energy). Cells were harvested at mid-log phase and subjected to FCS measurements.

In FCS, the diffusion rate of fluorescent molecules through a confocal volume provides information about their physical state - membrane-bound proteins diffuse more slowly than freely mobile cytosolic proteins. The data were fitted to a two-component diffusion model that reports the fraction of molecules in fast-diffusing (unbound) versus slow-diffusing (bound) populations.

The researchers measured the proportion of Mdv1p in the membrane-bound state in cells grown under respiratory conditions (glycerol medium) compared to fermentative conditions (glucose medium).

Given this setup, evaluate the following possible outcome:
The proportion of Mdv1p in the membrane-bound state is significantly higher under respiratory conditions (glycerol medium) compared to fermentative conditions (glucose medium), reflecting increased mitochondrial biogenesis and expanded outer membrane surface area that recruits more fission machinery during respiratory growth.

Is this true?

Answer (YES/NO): YES